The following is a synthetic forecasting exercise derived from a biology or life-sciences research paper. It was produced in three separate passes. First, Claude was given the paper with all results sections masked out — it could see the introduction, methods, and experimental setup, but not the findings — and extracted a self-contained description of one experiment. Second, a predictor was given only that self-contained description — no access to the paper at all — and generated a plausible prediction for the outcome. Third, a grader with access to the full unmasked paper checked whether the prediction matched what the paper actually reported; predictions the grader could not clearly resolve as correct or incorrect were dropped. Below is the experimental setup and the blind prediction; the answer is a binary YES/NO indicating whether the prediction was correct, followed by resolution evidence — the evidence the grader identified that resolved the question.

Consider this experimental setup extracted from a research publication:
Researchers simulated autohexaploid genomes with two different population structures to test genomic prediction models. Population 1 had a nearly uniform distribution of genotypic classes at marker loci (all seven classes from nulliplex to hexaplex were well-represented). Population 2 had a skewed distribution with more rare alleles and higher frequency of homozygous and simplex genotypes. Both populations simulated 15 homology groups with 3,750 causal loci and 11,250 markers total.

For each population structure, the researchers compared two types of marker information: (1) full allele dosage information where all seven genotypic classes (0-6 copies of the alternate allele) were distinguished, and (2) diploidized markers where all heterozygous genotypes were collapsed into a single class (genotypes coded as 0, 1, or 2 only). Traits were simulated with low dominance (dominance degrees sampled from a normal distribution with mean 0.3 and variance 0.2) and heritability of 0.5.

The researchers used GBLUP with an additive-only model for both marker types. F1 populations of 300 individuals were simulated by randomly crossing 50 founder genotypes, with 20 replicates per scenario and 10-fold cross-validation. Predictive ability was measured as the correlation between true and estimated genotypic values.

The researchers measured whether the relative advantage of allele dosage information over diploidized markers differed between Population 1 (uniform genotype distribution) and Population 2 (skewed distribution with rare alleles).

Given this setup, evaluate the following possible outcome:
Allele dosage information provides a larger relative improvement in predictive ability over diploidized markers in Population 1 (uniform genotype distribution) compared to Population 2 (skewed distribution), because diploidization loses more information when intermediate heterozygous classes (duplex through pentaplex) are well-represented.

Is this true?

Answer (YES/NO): YES